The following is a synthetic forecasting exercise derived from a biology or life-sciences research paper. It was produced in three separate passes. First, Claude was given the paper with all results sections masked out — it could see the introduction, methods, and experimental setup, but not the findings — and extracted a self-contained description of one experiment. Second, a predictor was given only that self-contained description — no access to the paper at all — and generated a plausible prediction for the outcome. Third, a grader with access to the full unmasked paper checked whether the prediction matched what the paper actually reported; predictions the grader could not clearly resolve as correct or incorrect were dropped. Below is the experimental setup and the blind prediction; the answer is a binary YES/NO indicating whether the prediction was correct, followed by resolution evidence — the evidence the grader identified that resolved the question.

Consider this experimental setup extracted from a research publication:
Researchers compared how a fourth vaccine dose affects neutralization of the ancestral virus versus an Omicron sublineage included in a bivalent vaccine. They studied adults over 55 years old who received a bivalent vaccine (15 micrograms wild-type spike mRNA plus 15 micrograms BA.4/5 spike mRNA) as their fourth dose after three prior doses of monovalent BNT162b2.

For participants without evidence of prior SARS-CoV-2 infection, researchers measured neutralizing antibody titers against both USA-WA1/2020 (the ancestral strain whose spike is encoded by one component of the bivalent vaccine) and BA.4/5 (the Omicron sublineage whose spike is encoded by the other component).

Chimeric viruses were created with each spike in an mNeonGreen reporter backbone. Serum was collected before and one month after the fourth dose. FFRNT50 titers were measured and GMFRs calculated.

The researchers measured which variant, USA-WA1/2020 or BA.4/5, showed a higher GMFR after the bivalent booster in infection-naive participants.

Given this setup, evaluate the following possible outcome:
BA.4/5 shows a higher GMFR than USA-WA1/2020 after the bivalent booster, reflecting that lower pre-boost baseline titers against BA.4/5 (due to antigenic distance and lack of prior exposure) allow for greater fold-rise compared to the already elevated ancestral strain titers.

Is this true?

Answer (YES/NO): YES